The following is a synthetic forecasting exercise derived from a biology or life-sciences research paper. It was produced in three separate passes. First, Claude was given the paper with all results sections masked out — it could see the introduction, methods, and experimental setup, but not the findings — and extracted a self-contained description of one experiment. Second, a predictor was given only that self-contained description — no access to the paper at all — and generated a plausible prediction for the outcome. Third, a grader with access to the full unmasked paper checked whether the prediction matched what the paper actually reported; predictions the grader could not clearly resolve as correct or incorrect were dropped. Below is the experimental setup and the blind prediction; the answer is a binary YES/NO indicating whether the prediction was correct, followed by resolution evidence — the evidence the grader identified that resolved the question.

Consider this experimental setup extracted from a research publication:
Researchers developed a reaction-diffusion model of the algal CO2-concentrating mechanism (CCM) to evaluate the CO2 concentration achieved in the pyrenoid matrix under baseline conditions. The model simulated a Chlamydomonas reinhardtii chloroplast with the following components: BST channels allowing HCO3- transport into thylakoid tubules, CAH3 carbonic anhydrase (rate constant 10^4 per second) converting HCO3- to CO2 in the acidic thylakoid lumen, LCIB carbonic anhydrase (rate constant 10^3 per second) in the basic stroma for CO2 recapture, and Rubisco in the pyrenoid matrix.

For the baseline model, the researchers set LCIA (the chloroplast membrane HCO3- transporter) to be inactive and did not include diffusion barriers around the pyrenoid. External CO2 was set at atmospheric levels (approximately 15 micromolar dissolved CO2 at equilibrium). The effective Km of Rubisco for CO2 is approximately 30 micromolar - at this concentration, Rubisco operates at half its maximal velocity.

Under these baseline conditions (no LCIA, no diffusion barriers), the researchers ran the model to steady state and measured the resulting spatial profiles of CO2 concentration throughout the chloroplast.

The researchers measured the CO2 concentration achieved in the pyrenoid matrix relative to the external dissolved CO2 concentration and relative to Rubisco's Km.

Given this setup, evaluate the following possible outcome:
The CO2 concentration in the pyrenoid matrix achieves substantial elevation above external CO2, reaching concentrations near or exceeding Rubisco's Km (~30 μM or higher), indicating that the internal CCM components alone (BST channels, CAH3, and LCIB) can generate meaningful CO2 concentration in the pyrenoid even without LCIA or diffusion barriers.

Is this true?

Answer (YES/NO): NO